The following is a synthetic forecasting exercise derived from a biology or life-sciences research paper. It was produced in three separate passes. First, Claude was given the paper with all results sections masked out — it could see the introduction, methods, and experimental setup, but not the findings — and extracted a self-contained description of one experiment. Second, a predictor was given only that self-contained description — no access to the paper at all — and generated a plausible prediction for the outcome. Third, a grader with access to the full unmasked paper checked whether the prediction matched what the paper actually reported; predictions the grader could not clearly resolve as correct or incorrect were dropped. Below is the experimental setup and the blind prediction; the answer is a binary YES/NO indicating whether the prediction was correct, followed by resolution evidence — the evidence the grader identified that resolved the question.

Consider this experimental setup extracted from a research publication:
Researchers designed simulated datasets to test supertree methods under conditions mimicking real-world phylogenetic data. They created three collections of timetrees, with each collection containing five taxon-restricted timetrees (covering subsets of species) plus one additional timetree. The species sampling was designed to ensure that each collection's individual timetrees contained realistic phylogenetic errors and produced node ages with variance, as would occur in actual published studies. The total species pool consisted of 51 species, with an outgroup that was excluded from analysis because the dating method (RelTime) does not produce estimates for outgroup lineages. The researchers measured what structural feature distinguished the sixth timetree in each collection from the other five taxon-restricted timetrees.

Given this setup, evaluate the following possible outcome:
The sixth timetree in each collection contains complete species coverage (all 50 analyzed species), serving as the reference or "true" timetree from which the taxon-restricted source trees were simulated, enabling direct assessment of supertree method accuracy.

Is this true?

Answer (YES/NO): NO